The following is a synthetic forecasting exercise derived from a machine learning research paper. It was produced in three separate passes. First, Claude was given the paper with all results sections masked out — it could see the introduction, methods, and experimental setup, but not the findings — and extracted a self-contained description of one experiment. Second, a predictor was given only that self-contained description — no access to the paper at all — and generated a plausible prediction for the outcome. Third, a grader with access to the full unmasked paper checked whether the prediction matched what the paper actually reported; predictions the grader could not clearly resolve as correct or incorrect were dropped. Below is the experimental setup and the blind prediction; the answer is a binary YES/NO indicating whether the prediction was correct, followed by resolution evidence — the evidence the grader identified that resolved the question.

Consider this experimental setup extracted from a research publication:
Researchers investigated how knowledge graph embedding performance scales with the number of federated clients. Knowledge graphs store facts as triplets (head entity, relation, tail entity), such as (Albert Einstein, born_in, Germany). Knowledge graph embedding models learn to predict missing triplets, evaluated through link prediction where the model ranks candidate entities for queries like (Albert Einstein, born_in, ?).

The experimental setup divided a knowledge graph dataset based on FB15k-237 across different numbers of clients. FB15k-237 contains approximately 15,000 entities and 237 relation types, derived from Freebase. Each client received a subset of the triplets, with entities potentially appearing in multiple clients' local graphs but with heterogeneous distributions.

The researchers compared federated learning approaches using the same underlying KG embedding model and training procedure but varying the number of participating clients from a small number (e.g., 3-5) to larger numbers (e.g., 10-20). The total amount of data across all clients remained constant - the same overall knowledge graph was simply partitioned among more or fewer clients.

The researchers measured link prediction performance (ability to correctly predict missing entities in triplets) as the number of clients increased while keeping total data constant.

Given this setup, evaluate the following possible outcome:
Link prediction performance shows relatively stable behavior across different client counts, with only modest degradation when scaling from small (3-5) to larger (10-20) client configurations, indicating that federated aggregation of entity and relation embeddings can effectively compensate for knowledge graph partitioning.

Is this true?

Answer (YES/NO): YES